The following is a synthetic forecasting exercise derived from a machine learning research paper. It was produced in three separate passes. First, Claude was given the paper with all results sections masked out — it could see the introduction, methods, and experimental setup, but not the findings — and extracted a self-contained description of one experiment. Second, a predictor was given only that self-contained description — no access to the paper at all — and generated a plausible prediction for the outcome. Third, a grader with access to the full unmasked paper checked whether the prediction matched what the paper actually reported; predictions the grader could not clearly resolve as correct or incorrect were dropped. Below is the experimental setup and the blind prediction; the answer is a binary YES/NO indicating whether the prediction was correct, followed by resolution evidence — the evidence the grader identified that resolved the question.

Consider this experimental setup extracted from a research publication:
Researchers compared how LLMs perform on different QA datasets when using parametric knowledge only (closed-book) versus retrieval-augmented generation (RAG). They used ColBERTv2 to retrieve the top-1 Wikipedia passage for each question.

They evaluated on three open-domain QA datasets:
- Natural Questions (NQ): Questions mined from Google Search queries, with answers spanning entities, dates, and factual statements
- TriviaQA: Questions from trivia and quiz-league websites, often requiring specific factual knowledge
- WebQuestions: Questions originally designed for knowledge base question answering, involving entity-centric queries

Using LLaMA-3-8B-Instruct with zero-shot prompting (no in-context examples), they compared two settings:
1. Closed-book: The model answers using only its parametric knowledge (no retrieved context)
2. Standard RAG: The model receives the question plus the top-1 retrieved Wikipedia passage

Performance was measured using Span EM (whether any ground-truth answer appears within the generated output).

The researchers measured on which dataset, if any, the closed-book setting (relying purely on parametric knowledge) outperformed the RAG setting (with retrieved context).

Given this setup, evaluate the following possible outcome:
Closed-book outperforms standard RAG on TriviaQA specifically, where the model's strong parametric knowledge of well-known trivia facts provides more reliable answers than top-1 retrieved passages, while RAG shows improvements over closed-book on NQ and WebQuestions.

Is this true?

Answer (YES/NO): NO